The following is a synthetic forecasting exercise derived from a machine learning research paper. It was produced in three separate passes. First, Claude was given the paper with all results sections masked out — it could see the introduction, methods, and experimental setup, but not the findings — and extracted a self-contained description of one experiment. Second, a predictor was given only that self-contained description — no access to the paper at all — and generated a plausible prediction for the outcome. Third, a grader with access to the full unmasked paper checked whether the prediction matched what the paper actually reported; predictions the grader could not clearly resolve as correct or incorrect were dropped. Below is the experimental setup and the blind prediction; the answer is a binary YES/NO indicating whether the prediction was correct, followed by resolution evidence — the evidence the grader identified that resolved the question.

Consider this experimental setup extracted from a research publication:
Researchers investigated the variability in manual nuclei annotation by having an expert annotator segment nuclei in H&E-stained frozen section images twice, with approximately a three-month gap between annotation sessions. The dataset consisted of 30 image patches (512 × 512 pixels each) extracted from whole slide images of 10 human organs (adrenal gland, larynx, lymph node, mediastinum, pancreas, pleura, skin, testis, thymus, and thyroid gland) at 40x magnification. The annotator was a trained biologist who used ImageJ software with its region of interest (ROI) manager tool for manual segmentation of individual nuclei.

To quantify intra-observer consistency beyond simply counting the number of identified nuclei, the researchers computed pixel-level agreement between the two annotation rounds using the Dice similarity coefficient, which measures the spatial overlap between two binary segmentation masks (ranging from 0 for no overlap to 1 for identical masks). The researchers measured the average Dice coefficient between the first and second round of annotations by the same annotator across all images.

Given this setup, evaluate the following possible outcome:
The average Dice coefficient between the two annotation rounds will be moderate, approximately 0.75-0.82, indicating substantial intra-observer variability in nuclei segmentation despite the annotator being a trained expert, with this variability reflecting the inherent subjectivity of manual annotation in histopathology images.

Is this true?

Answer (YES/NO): NO